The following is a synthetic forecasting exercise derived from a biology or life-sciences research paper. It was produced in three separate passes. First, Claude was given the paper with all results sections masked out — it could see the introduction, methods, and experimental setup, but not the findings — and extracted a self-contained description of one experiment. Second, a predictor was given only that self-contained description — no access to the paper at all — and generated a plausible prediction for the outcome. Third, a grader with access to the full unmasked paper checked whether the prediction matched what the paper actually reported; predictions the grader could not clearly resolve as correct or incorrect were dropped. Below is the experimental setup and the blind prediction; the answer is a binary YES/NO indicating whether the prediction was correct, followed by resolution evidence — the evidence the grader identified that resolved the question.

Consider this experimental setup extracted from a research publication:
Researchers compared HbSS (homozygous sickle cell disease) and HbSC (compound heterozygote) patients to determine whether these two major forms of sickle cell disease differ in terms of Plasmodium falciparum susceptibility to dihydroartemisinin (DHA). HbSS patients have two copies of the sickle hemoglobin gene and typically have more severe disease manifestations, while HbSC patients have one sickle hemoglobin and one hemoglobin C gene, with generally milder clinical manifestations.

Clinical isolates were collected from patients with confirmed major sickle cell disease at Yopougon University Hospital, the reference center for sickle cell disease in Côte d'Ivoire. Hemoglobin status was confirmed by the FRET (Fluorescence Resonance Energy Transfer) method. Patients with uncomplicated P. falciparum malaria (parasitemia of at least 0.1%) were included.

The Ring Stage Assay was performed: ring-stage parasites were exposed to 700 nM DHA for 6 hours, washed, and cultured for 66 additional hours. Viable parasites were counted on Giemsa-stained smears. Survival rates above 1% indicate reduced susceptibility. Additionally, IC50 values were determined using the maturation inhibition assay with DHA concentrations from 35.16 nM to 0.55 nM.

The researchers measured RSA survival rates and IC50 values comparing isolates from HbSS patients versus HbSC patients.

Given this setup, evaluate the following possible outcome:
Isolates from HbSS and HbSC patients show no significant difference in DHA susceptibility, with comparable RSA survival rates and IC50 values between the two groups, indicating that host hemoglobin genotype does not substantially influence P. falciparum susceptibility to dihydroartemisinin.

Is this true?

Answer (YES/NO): NO